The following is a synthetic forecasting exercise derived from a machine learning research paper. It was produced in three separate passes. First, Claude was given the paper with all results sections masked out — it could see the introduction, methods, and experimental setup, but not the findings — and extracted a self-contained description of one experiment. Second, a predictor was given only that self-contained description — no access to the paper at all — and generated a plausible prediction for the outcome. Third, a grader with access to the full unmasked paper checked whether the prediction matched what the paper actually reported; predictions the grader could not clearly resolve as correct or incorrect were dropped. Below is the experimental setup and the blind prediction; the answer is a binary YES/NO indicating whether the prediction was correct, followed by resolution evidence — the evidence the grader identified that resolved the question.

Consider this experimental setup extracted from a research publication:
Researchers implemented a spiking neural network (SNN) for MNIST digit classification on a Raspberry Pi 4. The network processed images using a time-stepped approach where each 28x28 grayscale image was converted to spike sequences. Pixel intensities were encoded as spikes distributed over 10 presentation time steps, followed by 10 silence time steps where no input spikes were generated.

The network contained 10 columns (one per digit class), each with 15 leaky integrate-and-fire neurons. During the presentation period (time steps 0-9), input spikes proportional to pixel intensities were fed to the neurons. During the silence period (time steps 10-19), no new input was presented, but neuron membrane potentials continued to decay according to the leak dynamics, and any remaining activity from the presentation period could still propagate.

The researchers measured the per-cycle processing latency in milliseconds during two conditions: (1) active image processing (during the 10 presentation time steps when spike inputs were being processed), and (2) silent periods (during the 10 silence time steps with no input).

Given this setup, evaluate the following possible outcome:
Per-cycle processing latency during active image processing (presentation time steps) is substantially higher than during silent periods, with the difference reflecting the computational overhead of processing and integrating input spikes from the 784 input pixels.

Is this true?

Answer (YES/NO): YES